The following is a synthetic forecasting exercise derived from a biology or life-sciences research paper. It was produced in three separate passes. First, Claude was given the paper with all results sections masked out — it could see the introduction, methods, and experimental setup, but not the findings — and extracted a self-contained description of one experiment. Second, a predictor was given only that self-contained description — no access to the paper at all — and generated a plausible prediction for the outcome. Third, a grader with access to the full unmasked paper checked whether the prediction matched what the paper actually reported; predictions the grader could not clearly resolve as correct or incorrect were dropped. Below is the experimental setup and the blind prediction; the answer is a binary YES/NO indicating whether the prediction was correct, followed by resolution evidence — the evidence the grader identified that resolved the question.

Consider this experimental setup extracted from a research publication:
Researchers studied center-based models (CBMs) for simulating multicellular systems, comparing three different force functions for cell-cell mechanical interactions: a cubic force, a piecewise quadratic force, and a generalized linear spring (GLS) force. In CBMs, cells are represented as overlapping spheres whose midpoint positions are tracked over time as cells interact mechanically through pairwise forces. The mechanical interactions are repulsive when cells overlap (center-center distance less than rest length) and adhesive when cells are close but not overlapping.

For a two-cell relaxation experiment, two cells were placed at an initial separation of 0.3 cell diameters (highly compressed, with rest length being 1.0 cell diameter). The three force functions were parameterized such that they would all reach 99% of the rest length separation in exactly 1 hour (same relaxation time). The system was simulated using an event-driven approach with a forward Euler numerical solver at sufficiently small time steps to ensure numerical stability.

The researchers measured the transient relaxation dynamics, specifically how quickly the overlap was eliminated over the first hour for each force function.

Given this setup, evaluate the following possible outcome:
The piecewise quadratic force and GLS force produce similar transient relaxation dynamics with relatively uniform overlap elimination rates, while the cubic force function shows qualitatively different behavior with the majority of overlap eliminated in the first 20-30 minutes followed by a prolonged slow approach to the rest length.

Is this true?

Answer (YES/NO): NO